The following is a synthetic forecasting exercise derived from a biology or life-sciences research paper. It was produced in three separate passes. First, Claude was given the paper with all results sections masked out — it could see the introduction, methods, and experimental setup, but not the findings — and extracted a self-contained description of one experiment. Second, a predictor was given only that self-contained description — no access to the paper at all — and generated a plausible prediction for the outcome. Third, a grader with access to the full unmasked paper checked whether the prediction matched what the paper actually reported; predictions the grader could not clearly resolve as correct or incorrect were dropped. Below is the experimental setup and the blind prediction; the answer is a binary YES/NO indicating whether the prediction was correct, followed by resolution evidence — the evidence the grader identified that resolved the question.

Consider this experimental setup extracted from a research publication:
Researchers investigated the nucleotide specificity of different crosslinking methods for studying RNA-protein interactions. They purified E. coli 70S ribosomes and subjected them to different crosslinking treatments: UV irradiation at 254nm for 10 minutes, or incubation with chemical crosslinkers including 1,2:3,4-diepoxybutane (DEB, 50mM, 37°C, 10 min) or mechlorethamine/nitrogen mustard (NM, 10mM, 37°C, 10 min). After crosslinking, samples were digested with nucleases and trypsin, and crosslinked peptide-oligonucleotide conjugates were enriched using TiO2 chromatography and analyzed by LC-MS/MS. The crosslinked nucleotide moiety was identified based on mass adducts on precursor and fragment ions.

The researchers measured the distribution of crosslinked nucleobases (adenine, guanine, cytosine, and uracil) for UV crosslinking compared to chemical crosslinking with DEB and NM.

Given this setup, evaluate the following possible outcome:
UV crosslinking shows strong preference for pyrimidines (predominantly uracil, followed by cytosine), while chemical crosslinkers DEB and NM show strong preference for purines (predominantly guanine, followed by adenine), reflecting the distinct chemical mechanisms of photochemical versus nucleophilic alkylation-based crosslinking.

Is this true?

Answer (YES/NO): YES